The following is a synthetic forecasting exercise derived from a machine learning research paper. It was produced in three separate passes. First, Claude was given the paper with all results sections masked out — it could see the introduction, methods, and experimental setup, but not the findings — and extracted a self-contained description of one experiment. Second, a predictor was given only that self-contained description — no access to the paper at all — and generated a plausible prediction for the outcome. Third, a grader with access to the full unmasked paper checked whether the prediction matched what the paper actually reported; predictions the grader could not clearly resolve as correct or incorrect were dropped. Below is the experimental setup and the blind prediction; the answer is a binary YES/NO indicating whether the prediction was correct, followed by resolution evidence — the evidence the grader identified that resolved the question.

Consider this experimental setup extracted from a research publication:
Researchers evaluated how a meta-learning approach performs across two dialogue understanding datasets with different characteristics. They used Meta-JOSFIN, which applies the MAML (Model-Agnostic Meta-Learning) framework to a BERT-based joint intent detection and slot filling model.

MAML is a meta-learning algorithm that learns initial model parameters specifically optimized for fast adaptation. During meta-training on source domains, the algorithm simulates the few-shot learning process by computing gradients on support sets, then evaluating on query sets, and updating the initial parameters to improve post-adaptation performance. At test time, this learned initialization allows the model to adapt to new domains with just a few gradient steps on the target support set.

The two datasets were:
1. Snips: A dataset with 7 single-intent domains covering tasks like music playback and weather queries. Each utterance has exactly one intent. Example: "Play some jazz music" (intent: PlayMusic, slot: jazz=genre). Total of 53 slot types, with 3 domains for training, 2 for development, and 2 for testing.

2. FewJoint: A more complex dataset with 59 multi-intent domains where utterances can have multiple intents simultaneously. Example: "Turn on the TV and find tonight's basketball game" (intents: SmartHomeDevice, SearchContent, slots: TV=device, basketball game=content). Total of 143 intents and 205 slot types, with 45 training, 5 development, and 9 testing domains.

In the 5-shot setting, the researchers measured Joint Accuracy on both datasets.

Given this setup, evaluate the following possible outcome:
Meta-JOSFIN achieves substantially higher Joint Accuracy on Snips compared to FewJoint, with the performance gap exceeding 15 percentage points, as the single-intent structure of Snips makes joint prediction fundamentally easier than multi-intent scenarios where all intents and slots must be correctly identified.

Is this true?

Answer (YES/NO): NO